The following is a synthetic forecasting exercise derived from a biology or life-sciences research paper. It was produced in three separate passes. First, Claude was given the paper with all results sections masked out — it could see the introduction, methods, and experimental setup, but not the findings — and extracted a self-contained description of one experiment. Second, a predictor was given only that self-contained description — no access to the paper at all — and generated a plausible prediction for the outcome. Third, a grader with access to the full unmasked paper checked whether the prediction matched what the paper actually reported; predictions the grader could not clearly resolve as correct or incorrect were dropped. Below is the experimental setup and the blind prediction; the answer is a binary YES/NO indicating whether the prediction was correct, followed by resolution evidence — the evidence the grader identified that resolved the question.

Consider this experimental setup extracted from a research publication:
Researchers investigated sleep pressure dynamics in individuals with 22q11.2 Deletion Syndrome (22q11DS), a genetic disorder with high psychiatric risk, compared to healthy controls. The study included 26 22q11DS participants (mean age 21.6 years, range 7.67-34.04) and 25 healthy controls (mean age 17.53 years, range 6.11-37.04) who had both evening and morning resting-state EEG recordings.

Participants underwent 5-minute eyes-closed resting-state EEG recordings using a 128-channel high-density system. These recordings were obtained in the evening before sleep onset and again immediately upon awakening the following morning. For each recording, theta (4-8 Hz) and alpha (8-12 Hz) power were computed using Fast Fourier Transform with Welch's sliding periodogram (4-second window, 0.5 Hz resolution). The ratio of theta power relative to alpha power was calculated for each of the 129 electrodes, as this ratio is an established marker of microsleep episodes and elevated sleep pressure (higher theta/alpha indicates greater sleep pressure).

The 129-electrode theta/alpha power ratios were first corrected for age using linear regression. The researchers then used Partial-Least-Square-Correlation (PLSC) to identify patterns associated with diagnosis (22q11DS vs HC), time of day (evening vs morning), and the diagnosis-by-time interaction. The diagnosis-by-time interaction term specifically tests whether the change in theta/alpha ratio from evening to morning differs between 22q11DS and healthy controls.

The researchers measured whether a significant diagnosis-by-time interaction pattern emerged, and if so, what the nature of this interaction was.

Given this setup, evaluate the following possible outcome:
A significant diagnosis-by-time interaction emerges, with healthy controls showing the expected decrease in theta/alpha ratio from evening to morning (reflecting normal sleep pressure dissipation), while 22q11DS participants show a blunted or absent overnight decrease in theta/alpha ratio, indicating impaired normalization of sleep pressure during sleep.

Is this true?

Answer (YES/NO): YES